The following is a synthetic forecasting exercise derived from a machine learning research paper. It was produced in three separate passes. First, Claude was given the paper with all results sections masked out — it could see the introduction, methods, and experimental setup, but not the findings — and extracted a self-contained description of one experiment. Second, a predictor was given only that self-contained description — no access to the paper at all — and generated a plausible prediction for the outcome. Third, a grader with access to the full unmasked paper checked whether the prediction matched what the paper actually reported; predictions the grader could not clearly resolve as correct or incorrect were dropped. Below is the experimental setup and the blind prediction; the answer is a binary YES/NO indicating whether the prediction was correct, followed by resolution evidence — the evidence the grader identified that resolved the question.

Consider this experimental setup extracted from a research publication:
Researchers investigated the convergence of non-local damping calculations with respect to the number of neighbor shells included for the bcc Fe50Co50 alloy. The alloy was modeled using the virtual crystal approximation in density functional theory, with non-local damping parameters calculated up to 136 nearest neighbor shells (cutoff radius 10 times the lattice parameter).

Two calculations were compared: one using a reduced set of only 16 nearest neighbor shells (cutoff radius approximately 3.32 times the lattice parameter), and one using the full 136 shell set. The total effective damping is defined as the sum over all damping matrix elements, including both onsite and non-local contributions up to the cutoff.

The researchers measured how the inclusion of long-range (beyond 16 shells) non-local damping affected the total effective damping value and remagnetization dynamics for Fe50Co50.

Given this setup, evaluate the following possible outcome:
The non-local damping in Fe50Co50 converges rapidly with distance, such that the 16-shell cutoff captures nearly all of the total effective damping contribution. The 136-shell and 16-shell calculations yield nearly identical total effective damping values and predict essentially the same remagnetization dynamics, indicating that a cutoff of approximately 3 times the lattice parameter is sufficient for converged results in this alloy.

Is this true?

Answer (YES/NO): NO